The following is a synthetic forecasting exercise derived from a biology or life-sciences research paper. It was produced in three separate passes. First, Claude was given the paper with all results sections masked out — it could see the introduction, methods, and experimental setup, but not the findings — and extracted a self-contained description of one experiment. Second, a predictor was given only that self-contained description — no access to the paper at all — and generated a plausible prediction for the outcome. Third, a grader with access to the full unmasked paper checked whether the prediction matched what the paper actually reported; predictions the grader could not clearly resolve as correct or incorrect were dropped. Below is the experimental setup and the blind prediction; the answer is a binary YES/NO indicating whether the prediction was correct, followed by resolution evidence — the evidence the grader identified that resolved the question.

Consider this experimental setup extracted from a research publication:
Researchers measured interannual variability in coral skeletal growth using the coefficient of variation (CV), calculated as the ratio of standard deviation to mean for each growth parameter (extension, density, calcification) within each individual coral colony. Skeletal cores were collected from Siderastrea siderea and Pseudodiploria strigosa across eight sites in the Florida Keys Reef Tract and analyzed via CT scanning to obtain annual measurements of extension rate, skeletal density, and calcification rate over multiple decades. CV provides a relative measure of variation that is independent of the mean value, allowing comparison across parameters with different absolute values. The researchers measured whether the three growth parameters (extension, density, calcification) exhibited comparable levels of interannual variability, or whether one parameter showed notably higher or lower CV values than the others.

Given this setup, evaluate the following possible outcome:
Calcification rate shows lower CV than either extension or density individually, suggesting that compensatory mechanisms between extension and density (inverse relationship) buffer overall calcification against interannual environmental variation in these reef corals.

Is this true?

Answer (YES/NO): NO